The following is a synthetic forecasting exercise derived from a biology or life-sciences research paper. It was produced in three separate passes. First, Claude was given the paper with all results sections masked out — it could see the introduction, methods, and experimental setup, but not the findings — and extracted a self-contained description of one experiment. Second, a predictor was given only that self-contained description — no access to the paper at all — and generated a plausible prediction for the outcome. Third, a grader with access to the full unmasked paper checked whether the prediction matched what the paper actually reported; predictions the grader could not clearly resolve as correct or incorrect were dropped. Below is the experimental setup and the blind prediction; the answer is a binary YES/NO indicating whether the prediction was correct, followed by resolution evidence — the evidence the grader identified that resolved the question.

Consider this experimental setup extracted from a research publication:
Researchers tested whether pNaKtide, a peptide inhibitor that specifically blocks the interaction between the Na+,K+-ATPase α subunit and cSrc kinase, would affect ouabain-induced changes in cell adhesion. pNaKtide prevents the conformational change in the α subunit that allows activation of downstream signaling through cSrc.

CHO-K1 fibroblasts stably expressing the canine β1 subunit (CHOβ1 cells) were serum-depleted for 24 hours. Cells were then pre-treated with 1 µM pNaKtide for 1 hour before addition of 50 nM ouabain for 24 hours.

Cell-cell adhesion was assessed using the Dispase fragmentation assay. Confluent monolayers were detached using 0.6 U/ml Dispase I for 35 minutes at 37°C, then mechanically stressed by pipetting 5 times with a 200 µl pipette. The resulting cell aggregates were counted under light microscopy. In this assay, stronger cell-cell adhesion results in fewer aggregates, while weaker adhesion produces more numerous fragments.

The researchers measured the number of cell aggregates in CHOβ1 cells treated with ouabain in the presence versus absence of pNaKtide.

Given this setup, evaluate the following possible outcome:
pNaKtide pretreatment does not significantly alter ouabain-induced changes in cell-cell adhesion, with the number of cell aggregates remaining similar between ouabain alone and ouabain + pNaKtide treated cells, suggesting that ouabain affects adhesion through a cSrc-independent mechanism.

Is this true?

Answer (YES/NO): NO